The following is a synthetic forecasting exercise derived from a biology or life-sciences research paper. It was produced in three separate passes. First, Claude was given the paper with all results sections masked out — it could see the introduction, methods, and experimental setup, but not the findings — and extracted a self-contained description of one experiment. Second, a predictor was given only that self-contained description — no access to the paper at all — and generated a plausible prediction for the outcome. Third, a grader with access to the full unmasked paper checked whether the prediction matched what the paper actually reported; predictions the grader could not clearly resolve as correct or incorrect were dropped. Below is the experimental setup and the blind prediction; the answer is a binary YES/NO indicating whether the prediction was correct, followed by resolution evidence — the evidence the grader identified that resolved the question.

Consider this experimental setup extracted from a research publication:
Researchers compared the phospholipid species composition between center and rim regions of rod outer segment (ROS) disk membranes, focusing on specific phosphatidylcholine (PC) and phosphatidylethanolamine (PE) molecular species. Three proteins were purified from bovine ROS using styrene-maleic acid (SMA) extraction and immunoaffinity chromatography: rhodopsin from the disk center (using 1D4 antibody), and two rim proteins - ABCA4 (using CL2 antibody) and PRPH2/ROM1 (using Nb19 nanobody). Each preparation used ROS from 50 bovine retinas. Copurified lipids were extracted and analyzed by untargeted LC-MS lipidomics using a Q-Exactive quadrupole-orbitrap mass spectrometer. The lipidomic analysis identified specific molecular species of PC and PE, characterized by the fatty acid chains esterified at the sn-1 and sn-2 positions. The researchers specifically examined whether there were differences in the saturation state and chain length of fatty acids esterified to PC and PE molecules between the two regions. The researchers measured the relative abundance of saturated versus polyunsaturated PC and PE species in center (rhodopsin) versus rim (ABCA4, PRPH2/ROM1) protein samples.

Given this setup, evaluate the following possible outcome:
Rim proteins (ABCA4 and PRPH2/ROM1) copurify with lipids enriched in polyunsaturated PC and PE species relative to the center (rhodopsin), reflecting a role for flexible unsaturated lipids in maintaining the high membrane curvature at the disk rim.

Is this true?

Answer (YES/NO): NO